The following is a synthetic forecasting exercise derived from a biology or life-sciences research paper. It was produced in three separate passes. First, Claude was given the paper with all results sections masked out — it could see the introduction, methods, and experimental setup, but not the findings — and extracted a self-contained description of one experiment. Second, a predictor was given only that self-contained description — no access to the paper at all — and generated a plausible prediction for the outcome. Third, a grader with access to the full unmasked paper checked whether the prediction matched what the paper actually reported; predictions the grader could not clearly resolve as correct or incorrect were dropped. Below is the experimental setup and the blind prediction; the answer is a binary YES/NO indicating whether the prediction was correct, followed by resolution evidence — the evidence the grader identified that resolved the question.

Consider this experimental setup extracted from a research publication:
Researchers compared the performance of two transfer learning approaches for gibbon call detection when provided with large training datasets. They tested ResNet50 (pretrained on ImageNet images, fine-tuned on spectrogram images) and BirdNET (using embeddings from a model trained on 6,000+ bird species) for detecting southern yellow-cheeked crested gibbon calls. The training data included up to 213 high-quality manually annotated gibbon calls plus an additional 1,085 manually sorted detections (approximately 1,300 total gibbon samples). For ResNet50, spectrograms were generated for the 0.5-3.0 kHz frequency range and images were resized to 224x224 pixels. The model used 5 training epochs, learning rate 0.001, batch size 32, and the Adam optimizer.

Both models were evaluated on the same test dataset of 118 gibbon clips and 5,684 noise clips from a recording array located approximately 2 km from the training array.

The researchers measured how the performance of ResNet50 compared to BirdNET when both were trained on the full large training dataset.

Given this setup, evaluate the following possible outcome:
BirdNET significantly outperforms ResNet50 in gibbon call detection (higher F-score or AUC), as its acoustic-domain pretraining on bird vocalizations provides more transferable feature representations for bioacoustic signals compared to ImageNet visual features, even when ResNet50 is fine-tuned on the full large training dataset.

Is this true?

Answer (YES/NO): NO